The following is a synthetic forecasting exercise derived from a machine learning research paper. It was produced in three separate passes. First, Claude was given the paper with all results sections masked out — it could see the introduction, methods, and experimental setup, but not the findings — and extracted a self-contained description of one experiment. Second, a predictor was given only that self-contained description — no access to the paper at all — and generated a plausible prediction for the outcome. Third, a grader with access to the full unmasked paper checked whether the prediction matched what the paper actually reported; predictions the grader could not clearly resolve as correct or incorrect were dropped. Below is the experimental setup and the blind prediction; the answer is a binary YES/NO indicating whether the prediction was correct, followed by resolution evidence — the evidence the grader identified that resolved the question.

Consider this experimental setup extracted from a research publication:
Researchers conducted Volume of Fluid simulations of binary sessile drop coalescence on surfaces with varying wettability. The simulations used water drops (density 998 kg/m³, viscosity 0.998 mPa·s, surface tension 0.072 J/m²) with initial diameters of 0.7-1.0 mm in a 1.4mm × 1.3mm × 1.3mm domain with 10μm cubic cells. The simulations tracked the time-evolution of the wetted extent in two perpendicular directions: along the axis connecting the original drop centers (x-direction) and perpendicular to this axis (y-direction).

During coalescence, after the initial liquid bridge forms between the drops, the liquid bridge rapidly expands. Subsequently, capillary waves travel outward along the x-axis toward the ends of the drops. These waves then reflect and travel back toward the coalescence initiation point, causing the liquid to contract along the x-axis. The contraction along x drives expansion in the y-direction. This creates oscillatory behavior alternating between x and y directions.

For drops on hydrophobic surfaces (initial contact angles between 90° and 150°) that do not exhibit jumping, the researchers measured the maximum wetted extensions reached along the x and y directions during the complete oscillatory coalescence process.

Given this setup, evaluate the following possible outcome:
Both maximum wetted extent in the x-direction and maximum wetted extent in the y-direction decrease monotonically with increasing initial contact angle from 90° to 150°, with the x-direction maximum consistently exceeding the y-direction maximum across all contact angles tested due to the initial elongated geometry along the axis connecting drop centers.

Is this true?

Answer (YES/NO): NO